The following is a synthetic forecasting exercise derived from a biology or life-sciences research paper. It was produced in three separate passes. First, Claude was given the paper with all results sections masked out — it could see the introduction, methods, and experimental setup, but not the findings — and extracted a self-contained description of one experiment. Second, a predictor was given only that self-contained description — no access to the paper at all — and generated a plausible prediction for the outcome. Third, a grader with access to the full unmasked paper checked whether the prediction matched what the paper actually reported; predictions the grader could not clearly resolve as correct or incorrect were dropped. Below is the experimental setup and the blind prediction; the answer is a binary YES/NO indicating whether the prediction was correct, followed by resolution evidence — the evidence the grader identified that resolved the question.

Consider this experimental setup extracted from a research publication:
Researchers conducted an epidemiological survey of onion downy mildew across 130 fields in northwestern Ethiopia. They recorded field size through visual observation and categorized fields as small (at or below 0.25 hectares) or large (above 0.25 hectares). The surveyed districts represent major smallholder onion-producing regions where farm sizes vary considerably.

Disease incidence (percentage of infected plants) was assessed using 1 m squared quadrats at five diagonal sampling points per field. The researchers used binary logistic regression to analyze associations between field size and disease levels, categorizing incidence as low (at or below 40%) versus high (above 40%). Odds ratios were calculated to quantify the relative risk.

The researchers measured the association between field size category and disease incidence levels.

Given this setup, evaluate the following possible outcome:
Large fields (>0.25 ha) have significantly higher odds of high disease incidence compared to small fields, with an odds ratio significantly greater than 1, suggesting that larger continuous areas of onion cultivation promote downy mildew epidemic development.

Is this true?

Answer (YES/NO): YES